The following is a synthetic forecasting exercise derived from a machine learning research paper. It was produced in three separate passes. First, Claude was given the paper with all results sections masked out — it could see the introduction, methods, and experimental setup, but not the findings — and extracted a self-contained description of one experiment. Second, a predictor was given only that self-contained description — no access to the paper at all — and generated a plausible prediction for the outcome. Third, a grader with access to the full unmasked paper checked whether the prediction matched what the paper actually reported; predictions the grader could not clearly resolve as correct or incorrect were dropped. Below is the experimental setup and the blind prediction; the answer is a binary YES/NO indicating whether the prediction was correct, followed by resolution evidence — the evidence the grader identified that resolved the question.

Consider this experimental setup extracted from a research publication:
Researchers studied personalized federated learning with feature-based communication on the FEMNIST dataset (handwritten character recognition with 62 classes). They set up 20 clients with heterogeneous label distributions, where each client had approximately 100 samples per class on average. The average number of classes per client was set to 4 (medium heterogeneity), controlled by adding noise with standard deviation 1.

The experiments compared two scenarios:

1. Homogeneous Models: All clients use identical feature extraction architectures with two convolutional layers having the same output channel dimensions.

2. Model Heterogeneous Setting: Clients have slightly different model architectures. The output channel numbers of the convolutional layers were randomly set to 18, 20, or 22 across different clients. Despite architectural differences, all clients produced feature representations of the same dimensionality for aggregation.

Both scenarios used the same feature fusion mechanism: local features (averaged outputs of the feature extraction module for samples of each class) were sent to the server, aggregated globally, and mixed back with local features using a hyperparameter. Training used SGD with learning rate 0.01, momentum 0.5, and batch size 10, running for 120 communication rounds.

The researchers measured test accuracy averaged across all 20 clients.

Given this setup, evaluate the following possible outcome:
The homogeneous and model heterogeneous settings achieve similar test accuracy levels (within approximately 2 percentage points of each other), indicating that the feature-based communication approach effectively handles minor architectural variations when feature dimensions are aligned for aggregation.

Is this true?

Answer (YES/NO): YES